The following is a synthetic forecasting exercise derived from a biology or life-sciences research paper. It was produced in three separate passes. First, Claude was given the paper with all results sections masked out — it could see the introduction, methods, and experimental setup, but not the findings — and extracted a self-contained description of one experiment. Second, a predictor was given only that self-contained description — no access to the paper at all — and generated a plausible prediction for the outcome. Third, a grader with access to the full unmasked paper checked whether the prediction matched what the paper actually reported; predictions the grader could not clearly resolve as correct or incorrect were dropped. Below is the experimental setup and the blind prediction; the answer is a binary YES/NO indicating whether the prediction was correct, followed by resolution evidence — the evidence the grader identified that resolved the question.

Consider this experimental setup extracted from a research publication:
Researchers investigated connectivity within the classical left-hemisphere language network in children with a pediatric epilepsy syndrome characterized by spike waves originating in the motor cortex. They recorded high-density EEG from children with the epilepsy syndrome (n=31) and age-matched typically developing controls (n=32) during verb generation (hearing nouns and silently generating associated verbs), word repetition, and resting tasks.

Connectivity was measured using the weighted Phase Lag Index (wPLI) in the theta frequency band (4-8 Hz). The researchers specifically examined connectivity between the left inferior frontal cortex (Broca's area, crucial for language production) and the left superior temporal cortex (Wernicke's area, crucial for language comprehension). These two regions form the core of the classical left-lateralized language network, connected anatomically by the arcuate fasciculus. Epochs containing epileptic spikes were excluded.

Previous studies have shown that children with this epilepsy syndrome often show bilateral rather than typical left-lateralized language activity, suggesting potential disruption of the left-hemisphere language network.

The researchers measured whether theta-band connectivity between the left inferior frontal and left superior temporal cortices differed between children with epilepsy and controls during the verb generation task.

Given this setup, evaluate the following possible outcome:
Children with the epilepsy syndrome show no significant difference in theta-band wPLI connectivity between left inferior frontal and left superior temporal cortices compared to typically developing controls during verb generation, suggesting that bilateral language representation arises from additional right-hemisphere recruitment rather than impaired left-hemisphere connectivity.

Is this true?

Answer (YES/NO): NO